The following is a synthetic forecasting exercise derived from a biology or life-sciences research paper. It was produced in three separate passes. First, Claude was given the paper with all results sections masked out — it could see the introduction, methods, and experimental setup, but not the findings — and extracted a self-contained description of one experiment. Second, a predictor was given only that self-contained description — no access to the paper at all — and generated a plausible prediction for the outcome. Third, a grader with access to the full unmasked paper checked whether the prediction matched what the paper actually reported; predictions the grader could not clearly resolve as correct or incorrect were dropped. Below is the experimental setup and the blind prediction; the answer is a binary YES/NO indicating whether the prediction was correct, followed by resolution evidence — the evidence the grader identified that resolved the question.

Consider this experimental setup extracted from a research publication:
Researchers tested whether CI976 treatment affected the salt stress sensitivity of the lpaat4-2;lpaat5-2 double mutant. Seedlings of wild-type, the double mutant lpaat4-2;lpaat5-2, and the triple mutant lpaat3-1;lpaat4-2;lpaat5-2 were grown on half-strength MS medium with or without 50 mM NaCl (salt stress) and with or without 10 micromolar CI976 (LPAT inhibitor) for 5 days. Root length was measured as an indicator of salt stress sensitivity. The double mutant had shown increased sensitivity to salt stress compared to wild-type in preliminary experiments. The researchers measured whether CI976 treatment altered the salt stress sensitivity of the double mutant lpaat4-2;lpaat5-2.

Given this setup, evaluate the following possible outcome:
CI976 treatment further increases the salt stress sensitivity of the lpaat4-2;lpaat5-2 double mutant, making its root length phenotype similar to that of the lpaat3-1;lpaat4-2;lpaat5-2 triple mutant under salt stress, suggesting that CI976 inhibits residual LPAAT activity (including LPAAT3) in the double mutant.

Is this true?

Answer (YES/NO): NO